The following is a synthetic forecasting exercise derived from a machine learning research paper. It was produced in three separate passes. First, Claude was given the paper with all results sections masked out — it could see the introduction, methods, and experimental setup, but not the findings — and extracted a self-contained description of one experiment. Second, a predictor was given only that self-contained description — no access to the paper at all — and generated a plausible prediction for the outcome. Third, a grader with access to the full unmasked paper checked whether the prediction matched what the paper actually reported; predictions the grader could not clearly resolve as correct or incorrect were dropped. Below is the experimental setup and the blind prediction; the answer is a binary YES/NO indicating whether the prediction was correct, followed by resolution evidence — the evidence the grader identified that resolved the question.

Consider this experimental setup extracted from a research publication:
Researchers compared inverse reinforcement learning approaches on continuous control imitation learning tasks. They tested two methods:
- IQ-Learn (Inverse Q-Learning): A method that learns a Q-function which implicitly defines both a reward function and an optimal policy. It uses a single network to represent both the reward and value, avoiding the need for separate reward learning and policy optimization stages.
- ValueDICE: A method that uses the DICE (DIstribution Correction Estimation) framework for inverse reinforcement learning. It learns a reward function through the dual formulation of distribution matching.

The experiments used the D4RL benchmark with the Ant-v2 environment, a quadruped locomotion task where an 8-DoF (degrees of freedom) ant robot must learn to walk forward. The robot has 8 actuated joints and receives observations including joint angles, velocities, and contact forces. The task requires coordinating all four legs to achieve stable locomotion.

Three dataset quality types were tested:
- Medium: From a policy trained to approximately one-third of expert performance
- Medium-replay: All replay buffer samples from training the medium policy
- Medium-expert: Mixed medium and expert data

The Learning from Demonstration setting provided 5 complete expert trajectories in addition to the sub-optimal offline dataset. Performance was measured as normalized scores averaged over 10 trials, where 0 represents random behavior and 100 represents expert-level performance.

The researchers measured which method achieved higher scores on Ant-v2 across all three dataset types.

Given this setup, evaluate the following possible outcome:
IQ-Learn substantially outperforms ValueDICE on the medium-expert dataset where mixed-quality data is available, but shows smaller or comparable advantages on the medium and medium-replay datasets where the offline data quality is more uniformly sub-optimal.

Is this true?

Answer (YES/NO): NO